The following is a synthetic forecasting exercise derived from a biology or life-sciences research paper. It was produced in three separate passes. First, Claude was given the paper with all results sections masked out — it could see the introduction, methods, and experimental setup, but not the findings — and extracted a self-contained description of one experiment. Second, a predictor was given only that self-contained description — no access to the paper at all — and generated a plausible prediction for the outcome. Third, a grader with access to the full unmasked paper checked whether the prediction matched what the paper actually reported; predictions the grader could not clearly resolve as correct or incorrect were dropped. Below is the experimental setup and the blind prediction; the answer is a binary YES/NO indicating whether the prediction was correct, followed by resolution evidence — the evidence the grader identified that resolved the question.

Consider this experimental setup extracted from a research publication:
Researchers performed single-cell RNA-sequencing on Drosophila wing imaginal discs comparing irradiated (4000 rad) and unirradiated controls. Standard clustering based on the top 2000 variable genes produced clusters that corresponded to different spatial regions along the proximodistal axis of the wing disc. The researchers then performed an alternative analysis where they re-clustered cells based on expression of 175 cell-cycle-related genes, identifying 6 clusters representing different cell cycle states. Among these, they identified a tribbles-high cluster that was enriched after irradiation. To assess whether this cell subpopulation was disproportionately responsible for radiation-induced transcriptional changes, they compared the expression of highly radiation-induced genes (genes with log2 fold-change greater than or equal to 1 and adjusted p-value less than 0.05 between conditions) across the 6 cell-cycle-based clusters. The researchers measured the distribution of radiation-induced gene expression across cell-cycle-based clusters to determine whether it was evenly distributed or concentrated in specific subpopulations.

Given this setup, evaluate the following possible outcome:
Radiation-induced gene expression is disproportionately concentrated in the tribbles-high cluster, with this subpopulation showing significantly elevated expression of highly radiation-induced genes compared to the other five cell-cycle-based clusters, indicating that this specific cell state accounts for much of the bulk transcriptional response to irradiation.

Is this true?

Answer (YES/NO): YES